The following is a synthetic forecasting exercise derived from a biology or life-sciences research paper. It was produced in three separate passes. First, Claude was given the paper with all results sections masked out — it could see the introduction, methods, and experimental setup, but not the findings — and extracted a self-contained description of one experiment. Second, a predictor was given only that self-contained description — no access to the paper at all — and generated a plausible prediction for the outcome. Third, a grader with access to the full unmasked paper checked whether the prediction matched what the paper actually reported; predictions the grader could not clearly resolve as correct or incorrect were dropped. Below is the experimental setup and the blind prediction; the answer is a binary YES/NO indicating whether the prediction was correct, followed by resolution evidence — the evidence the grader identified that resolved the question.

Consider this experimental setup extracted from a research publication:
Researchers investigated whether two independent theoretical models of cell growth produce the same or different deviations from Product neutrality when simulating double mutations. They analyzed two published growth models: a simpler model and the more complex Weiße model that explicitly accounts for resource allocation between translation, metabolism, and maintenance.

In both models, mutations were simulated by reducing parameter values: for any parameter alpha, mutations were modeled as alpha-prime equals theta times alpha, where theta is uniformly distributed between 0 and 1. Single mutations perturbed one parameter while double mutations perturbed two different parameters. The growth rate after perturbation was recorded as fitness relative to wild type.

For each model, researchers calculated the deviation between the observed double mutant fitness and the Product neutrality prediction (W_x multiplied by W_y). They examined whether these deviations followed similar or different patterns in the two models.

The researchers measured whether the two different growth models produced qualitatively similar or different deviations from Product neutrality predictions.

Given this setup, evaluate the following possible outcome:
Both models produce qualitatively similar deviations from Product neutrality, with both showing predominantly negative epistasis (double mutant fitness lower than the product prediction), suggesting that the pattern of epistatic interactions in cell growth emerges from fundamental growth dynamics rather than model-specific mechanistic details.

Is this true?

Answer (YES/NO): NO